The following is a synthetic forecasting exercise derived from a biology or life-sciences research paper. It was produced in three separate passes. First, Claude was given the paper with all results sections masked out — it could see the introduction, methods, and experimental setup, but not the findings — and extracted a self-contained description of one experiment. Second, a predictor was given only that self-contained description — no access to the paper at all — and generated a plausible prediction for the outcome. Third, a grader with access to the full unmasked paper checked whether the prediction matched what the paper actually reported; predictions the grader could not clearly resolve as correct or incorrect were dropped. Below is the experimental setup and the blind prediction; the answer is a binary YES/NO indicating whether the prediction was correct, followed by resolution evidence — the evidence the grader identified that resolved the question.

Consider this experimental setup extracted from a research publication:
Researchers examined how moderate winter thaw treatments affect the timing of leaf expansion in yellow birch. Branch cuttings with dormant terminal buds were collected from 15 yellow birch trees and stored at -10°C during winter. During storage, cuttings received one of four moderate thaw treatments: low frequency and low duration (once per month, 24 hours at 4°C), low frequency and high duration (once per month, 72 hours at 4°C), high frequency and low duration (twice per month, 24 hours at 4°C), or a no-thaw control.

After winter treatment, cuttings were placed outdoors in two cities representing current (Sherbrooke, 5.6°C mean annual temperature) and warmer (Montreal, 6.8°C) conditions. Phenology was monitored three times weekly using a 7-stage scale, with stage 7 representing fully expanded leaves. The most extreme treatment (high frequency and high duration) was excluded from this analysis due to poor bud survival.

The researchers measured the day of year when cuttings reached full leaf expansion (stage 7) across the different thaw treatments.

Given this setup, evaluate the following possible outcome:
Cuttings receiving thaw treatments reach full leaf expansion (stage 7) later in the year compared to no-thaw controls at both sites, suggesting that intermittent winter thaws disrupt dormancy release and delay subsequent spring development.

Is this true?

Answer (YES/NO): NO